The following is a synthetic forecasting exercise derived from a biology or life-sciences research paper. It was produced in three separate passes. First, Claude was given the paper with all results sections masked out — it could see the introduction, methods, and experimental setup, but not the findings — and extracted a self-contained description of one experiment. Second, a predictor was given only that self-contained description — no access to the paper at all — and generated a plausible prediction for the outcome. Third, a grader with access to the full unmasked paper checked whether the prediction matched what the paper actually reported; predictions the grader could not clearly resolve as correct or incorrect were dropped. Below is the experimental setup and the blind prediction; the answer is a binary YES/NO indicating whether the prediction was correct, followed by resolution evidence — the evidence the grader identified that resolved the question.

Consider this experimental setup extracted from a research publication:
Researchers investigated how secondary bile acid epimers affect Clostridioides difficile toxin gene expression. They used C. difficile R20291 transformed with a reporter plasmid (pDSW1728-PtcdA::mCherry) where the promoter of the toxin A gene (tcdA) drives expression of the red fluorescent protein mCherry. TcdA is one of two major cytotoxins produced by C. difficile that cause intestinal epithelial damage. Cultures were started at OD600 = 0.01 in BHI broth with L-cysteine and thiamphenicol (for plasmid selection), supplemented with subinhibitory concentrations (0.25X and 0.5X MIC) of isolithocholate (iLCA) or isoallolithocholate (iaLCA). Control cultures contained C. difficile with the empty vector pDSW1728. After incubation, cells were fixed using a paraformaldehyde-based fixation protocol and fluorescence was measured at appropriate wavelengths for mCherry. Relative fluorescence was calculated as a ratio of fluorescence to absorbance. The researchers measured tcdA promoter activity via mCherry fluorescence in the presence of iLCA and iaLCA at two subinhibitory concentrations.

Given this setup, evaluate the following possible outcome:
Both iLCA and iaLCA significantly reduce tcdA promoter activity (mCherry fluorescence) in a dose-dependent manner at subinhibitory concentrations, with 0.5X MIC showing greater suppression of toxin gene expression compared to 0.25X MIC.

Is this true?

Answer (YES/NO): YES